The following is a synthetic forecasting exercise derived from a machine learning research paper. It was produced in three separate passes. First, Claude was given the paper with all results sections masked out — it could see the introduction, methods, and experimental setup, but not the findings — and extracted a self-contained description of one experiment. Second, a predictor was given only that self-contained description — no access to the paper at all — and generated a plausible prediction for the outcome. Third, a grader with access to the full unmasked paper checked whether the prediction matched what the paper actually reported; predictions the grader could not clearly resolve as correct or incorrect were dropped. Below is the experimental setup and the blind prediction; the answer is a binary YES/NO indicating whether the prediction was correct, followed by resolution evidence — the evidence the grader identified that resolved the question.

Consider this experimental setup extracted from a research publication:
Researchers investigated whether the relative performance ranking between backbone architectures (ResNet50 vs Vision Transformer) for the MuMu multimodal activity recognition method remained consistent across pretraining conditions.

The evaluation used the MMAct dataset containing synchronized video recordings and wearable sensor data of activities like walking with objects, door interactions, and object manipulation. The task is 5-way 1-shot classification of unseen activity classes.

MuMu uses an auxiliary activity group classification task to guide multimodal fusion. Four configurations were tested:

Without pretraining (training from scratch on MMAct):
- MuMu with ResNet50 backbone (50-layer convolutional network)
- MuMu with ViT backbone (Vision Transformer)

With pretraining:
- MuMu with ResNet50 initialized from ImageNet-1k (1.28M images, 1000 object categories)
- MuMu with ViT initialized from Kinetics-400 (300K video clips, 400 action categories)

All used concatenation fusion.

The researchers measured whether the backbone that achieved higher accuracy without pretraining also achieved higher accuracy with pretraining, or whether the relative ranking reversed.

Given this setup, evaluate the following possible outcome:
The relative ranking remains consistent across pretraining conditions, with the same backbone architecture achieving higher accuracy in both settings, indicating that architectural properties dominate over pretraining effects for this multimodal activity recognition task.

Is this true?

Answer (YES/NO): NO